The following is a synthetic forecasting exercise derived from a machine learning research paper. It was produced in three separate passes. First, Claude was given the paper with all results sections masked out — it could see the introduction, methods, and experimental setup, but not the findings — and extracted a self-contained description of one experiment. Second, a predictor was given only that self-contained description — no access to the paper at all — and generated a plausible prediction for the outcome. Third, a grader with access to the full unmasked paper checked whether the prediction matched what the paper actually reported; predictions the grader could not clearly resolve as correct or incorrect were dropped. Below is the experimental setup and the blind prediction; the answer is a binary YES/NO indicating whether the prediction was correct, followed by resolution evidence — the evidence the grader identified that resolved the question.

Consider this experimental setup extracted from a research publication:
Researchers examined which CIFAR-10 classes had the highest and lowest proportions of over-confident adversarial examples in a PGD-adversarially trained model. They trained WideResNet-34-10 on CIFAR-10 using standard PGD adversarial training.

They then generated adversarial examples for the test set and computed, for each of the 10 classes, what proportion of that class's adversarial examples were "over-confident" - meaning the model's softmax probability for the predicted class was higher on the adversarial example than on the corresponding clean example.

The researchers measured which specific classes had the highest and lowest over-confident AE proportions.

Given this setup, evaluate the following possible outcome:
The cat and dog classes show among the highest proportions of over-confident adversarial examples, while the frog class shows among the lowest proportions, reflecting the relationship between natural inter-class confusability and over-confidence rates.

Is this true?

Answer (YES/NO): NO